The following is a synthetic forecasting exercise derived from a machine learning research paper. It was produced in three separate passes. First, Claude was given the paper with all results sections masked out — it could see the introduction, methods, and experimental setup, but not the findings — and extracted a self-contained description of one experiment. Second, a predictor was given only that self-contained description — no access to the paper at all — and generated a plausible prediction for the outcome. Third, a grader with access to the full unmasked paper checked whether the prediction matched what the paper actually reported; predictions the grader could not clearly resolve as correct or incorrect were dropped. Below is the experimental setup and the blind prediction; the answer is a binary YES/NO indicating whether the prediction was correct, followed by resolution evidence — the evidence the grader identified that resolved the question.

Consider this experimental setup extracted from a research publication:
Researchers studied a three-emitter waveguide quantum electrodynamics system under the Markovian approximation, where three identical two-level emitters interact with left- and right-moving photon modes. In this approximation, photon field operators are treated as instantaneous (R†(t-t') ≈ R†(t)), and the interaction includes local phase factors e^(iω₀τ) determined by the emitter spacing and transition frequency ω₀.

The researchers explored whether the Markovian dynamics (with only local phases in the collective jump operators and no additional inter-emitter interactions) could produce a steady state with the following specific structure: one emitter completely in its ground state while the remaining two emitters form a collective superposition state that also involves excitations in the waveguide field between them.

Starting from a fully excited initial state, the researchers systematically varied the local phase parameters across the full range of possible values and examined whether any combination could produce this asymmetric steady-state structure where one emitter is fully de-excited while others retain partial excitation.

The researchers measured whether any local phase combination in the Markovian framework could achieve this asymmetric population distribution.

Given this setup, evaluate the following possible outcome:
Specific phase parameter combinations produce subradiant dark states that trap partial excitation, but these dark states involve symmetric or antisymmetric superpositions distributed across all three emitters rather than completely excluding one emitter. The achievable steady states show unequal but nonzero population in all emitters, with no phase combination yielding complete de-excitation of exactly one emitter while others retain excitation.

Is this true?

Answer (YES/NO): NO